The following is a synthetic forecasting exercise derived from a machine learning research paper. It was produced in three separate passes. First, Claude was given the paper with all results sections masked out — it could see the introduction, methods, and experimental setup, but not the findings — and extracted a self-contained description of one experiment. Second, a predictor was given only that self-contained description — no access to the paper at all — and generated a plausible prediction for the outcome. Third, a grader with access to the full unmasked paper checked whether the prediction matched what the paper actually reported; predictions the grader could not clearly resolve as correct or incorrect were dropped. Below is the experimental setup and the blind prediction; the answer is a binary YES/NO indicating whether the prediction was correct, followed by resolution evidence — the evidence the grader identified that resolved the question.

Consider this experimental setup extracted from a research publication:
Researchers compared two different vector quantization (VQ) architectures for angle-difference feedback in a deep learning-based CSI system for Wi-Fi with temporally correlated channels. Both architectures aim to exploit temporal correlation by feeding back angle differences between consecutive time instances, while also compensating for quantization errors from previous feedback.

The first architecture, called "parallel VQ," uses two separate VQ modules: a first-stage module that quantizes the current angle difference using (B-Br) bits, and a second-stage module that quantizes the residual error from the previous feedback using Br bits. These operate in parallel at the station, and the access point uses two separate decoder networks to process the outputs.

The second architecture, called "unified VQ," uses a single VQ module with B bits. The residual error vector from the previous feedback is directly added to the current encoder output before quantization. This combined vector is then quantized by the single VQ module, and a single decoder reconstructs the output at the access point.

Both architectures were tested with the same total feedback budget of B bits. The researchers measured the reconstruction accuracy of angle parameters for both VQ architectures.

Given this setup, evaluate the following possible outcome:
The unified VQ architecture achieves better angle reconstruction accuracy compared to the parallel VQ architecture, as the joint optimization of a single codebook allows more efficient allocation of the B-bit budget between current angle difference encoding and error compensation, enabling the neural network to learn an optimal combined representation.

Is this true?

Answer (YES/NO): YES